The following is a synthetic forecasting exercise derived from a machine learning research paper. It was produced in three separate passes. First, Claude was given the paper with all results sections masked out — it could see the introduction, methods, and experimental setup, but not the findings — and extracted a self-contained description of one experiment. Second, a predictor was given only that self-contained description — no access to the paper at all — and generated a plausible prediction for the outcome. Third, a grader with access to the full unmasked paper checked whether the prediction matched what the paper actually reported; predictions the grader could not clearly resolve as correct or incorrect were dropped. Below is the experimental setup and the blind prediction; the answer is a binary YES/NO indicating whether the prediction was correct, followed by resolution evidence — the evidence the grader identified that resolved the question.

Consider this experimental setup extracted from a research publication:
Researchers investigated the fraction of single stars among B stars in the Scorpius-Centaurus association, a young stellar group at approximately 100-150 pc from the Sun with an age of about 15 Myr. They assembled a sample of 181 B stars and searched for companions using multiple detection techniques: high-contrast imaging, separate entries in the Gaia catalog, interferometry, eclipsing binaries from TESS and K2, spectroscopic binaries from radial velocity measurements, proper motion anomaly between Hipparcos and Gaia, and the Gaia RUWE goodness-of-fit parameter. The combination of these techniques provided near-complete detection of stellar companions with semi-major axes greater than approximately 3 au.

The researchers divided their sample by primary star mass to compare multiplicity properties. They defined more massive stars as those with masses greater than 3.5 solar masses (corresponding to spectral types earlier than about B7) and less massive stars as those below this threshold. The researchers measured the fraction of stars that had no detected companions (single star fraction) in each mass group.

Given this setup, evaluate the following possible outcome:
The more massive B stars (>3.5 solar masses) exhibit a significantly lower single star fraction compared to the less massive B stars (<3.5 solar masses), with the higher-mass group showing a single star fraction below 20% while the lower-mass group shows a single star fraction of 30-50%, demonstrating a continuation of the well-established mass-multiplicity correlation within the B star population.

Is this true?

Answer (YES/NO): YES